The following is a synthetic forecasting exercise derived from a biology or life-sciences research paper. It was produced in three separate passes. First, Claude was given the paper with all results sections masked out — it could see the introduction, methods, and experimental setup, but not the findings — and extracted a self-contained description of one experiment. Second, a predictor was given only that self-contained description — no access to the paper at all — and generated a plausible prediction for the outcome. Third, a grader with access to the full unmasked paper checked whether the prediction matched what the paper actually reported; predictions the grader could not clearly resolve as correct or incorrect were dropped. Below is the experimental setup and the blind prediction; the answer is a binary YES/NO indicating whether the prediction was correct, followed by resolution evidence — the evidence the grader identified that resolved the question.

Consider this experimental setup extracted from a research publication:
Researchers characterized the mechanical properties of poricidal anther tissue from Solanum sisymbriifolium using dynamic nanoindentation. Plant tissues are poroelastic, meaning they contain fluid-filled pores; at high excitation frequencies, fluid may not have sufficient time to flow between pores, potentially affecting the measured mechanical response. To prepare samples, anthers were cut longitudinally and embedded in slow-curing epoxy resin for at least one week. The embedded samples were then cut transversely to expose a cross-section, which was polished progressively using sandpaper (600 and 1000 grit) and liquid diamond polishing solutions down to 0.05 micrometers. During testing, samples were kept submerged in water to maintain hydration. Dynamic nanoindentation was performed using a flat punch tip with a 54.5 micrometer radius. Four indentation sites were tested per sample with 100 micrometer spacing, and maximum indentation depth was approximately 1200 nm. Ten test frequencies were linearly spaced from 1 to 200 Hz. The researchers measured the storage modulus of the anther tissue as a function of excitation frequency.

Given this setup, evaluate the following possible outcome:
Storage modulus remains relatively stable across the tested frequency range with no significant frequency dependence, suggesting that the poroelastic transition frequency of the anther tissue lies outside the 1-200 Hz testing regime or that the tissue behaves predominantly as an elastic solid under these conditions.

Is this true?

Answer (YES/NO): NO